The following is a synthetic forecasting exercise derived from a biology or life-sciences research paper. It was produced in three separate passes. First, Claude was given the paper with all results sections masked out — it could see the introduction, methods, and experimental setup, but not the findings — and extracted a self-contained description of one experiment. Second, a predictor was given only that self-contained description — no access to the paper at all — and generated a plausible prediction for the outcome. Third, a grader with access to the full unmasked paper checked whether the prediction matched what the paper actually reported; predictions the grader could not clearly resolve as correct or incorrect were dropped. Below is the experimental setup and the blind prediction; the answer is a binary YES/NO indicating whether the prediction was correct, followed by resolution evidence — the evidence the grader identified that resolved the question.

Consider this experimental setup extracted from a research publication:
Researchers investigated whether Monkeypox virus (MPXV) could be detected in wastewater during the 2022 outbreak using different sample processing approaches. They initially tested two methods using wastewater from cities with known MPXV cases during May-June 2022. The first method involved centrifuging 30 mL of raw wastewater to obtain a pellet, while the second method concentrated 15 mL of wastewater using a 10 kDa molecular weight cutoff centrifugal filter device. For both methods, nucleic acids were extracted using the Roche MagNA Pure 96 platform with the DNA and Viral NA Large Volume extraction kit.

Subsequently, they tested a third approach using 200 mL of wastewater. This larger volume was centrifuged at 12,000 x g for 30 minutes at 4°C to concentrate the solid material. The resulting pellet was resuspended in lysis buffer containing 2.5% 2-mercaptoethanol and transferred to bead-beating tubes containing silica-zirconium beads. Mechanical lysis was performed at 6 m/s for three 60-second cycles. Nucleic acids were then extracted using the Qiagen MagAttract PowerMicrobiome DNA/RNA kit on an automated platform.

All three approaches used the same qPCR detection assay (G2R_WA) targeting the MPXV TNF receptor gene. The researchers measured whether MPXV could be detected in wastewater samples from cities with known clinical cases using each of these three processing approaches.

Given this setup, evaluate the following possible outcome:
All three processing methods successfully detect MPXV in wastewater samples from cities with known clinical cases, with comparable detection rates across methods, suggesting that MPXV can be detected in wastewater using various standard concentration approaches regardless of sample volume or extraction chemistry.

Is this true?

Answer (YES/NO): NO